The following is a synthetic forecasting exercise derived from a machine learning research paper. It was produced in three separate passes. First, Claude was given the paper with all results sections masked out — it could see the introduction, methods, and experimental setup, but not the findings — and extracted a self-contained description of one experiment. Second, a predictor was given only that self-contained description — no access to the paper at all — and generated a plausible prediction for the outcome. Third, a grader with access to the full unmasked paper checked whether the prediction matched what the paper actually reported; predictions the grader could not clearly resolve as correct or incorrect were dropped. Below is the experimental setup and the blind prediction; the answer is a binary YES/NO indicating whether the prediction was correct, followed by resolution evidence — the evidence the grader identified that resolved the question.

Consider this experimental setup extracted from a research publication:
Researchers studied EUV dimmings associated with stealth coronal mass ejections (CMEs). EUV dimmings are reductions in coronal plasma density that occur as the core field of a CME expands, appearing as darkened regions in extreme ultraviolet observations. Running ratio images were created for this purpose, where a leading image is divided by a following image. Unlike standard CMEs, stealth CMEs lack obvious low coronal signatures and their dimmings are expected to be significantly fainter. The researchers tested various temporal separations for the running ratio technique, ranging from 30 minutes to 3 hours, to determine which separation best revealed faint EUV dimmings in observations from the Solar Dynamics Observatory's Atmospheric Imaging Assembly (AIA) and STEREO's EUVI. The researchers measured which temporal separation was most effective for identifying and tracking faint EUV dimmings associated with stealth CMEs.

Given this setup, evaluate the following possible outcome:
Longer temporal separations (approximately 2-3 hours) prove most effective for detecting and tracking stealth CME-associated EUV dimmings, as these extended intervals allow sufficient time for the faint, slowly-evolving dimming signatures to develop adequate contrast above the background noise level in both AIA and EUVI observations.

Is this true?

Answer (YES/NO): YES